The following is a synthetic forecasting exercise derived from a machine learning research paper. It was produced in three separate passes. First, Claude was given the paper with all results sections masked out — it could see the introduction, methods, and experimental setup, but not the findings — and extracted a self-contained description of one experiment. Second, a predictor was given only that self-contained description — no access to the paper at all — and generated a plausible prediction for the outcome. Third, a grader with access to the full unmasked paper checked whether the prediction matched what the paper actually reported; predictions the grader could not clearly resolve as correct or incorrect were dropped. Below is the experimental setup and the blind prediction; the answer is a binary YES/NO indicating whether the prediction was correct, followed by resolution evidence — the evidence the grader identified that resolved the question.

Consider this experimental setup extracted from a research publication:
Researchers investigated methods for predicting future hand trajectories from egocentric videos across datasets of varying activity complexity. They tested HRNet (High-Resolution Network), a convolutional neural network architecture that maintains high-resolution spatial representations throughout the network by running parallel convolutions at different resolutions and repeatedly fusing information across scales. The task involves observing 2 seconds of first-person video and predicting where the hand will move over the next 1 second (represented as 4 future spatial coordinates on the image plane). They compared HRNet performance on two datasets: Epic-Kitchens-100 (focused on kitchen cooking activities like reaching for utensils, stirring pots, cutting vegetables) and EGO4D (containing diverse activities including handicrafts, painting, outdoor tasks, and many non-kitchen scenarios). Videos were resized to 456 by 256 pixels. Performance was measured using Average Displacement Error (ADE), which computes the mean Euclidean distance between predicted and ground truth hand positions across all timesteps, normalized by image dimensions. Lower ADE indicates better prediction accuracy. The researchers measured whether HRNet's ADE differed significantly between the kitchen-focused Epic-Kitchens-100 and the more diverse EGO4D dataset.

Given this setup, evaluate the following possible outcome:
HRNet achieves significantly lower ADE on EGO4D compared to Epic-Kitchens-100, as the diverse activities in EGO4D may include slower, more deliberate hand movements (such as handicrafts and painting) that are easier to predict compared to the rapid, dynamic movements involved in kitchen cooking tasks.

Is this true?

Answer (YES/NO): NO